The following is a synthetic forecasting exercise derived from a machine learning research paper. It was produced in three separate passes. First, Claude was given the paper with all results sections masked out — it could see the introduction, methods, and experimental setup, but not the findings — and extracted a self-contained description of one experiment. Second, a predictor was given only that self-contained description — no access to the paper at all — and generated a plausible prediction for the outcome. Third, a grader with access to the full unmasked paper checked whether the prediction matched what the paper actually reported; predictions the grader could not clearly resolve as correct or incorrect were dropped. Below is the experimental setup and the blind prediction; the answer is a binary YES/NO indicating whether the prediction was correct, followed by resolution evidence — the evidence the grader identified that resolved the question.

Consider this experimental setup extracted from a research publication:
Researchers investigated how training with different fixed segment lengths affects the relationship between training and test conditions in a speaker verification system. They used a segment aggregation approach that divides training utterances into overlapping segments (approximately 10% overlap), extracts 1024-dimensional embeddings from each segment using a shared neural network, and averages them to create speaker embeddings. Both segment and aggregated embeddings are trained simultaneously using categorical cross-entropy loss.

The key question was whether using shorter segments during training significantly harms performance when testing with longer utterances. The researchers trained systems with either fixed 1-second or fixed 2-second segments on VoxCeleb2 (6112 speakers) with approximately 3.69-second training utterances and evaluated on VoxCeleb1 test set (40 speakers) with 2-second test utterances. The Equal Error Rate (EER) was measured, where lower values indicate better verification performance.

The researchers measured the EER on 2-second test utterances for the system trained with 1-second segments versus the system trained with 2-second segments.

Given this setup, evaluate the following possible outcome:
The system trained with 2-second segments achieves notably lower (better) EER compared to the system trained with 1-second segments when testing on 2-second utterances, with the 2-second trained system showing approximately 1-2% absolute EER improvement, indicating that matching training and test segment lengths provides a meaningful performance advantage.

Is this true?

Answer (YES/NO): NO